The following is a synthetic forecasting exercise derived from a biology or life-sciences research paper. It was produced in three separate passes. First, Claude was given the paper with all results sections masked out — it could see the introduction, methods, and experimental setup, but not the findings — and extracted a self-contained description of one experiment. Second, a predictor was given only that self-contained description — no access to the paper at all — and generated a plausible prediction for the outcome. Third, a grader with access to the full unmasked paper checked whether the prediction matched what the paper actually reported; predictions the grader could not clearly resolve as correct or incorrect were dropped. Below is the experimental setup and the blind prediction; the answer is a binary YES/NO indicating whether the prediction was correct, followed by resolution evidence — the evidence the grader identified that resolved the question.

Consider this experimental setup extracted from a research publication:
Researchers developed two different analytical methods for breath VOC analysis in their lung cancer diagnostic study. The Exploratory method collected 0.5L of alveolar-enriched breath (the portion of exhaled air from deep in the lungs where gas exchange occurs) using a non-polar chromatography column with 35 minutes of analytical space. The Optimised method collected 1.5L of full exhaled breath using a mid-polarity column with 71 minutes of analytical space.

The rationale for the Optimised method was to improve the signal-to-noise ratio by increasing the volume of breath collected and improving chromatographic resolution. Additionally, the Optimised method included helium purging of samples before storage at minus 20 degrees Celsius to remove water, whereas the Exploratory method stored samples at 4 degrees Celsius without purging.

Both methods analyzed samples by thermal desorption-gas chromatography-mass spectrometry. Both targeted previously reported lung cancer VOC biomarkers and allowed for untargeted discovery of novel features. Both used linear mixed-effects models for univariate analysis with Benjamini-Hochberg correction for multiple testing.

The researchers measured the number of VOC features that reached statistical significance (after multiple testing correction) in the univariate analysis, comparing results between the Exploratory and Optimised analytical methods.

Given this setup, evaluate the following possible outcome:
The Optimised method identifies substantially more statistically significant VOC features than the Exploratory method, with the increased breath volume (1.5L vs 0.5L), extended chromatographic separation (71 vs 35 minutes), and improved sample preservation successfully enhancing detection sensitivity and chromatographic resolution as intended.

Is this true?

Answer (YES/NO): NO